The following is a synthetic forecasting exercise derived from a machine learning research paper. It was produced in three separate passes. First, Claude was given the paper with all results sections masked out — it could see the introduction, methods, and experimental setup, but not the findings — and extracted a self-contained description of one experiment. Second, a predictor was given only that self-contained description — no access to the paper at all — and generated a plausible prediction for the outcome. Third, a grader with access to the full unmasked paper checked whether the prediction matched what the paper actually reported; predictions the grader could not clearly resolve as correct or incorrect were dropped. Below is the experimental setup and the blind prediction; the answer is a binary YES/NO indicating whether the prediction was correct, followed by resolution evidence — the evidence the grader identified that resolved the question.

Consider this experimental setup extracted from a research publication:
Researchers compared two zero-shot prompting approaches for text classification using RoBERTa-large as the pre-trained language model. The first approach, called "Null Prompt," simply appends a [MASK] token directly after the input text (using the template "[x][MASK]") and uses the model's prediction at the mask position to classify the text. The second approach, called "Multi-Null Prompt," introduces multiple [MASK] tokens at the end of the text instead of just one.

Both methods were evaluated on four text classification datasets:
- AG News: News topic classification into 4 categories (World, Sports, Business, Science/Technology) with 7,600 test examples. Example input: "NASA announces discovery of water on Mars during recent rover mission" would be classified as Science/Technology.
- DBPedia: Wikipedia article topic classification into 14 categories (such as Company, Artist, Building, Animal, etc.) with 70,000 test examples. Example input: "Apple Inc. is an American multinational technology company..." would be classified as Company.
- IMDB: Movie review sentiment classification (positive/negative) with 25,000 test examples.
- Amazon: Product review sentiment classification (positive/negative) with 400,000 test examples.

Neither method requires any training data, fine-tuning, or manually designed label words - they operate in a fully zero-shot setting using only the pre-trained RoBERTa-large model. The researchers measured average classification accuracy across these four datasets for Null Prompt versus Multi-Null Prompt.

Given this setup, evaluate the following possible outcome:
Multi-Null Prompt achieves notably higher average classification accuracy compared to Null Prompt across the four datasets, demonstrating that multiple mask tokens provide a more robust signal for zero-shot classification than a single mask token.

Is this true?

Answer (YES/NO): NO